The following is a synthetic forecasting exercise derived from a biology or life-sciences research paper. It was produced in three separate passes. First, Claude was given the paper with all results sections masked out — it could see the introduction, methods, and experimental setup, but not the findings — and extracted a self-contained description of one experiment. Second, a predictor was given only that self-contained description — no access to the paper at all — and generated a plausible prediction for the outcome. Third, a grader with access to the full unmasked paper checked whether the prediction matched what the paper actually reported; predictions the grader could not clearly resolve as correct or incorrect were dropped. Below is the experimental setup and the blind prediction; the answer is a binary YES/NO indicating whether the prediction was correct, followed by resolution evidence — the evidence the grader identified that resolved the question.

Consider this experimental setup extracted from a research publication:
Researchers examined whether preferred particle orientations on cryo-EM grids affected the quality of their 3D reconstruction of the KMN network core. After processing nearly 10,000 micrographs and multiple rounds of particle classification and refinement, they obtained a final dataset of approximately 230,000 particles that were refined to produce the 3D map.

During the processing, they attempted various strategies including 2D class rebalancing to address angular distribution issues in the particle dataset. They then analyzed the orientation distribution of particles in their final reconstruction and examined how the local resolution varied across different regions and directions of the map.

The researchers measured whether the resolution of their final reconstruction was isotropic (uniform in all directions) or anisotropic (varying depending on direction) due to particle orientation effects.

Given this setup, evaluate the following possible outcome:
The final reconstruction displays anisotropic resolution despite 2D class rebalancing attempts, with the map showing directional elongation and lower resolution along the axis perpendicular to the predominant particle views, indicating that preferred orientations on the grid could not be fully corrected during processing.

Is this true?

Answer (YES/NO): YES